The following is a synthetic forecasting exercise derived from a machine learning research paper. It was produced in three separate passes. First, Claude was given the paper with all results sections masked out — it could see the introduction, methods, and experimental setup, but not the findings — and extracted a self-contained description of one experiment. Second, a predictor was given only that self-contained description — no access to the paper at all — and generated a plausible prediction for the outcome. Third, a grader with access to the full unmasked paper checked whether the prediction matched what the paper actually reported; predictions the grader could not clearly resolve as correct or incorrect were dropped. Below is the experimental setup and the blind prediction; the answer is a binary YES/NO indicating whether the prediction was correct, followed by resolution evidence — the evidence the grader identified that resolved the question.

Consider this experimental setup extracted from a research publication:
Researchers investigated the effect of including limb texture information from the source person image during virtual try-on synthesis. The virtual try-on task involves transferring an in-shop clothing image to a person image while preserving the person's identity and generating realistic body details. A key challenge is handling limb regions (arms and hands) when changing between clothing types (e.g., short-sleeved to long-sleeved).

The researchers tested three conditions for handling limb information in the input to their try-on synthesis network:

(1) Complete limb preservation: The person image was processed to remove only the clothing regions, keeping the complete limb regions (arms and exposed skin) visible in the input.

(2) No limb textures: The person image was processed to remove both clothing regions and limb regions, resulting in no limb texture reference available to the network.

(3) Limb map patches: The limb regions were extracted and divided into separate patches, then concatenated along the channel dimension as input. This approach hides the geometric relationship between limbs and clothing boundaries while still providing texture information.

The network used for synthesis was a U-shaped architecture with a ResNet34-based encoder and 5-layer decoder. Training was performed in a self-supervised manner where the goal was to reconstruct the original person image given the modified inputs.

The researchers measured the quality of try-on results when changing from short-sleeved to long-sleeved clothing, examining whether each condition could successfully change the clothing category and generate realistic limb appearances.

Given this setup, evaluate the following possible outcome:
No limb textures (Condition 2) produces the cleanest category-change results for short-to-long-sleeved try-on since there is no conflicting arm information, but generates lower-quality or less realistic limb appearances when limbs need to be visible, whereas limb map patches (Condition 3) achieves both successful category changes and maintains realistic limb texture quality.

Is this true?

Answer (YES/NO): NO